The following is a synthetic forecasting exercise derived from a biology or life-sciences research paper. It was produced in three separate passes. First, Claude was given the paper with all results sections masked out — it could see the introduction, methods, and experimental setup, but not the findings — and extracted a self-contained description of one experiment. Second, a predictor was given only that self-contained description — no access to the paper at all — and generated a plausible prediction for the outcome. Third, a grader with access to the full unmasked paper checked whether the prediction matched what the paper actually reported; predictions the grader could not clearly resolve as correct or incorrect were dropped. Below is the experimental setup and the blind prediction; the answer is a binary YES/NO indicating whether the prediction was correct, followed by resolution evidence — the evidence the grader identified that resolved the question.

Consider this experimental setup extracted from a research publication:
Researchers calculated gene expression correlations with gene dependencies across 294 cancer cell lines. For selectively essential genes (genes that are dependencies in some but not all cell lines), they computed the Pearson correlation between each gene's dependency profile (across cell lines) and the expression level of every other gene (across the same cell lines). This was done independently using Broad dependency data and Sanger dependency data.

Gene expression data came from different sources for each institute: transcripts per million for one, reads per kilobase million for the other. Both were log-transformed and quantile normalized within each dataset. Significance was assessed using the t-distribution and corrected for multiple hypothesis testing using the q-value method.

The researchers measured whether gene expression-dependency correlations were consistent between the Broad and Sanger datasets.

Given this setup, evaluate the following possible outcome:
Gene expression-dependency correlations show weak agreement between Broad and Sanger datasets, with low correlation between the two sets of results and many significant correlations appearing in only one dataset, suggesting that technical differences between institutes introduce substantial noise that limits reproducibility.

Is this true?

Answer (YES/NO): NO